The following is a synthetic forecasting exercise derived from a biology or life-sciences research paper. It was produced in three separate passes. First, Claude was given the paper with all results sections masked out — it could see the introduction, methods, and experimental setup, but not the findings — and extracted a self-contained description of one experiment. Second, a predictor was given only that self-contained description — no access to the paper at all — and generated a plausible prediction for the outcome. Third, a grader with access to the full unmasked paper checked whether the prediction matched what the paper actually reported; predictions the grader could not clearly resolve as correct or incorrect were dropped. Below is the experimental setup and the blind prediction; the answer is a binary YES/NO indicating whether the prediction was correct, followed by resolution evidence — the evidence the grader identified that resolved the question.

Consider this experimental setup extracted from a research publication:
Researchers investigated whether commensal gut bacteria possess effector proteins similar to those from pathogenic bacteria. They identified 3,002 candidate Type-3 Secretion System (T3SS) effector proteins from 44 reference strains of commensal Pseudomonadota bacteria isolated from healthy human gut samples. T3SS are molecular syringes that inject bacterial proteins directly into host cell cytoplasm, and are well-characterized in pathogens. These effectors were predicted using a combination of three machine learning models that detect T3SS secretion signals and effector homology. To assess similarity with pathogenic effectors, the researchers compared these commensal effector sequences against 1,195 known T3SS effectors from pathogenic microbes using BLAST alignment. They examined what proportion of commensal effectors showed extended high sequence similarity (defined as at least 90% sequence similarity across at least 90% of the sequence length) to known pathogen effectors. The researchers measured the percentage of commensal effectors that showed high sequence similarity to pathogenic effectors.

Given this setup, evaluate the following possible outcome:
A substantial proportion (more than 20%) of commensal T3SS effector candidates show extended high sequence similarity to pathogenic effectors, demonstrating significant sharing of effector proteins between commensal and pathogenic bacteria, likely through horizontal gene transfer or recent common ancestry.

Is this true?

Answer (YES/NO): NO